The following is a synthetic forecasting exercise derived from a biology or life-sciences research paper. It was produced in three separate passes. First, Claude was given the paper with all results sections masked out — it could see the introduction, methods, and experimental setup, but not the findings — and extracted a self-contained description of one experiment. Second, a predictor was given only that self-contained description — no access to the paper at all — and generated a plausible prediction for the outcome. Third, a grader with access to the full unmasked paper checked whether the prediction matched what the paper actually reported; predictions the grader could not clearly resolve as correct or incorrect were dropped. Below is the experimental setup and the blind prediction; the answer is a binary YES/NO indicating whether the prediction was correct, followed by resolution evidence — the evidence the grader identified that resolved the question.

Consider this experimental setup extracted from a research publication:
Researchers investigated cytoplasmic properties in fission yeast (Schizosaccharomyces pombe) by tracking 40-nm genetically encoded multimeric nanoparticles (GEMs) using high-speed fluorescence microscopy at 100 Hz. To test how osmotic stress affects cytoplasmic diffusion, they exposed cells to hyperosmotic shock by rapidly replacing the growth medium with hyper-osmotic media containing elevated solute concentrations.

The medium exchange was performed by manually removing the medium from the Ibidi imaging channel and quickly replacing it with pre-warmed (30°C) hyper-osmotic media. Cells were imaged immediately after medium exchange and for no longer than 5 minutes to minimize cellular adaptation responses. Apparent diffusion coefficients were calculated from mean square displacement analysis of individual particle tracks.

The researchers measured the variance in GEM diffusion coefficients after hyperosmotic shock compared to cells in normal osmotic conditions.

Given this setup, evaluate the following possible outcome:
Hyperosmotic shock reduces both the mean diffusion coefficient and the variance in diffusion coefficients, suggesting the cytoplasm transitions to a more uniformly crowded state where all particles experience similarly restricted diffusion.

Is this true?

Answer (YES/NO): NO